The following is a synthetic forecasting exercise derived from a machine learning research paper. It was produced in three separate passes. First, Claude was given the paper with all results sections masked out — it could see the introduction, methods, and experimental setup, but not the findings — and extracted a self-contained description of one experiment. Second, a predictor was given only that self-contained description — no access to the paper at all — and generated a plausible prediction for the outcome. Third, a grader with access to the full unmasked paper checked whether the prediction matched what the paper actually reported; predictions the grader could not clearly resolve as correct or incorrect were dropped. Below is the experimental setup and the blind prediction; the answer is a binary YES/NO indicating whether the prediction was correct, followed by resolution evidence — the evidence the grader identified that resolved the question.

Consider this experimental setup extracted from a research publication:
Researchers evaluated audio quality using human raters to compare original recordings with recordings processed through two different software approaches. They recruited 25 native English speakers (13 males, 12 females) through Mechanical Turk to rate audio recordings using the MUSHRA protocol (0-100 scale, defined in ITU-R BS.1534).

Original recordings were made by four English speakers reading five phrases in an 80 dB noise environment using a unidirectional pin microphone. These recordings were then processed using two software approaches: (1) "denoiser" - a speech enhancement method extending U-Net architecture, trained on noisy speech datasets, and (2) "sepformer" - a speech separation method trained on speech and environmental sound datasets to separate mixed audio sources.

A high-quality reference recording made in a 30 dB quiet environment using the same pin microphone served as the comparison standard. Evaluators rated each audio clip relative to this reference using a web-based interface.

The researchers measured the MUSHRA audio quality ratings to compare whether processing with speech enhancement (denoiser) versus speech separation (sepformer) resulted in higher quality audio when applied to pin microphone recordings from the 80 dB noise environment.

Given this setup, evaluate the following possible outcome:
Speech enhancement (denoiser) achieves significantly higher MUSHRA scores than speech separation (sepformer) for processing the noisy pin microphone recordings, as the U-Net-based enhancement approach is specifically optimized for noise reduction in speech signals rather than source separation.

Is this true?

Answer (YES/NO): NO